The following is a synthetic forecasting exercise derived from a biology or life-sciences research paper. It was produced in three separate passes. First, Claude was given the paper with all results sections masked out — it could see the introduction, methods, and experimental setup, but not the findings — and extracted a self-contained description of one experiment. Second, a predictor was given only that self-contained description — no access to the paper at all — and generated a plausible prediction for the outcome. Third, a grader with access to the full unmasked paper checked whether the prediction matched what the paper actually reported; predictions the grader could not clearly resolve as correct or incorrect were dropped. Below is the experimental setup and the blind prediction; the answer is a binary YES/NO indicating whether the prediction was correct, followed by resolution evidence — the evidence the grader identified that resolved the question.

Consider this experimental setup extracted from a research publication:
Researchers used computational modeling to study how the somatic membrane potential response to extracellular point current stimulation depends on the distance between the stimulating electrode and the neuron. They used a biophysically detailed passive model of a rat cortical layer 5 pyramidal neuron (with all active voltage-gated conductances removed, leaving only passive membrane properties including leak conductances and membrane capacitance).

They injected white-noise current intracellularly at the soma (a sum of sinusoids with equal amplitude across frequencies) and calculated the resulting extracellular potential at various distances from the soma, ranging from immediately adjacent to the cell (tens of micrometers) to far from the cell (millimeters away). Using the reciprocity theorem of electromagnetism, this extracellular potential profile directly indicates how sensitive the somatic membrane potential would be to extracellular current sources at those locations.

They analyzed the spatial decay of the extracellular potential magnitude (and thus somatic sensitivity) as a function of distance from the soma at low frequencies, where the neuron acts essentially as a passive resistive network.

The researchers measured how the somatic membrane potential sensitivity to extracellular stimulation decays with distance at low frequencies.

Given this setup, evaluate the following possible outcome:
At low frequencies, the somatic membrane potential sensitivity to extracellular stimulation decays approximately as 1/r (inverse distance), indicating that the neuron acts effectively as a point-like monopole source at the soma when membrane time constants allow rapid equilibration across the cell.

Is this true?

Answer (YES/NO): NO